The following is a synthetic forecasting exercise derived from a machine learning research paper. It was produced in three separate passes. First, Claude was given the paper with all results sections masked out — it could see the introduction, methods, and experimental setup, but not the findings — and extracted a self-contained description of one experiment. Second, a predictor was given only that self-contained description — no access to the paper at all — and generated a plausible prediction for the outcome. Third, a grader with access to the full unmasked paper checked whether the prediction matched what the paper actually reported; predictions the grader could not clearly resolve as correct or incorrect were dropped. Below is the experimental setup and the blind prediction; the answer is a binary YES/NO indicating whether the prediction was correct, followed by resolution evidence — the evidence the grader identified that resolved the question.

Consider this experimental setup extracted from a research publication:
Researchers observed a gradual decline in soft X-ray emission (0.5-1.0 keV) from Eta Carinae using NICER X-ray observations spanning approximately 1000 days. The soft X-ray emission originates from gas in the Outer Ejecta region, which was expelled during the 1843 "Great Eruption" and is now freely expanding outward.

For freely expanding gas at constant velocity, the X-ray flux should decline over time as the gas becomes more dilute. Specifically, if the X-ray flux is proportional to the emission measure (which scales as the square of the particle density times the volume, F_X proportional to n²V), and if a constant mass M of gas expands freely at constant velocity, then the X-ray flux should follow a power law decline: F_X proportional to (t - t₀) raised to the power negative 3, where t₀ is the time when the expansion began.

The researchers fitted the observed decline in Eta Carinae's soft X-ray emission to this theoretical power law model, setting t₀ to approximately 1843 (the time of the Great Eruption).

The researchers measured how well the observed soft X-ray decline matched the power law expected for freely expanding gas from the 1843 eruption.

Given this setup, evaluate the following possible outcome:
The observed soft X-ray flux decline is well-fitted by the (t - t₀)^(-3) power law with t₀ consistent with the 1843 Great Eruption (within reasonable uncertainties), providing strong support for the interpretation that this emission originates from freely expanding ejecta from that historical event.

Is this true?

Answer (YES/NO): YES